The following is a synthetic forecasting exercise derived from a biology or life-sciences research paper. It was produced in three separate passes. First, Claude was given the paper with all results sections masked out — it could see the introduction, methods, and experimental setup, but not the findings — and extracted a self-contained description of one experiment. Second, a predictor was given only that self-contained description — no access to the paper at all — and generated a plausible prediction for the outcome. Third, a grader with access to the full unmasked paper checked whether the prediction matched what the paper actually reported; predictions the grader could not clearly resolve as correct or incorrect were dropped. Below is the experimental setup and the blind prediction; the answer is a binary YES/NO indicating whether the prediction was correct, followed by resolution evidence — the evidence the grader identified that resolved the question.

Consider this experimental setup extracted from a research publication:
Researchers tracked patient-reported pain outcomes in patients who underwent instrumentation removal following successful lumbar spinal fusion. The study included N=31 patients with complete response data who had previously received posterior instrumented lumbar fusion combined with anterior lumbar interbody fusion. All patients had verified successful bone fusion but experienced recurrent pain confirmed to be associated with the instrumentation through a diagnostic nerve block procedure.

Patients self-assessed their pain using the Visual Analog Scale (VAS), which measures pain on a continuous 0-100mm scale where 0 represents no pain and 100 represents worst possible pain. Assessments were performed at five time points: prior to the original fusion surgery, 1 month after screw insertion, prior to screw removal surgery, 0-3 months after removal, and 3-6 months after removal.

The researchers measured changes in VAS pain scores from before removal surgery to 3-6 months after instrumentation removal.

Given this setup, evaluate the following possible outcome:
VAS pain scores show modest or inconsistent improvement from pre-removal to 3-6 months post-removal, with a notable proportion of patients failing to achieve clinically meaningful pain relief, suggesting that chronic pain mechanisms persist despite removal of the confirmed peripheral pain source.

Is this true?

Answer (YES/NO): YES